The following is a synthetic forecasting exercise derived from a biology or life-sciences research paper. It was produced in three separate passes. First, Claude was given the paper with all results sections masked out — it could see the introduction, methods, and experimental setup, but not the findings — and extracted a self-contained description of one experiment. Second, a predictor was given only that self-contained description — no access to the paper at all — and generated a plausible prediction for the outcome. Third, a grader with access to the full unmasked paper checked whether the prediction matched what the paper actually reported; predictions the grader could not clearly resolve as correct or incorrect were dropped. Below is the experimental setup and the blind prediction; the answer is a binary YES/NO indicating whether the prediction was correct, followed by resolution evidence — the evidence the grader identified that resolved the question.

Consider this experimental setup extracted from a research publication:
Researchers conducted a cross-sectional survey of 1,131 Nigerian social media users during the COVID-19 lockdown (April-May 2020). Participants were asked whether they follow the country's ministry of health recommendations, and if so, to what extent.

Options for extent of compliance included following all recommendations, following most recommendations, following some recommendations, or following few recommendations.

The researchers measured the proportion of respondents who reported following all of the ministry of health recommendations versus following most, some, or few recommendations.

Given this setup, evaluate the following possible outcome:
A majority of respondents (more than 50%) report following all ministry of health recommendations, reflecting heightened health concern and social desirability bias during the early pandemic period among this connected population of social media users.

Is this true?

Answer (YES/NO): NO